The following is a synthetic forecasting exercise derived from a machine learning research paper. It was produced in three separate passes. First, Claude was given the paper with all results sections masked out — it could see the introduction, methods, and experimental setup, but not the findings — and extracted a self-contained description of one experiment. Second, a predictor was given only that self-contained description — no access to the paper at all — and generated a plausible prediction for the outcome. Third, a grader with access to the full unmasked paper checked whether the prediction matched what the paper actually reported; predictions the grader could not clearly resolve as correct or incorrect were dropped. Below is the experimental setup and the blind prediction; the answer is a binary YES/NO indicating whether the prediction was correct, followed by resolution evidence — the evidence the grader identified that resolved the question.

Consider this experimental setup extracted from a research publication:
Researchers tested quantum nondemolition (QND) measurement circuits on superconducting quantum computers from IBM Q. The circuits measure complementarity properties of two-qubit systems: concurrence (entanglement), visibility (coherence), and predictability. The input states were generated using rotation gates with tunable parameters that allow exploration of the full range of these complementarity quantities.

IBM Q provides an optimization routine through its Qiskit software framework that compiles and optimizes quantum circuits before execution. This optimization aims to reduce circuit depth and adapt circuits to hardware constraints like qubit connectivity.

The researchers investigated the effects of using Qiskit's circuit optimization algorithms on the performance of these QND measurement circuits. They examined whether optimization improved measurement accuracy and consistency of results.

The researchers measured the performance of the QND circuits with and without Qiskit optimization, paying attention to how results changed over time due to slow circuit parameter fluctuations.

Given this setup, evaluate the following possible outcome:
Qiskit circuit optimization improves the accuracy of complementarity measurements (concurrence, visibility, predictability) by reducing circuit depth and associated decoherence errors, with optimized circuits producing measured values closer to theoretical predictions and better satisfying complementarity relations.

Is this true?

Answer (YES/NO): NO